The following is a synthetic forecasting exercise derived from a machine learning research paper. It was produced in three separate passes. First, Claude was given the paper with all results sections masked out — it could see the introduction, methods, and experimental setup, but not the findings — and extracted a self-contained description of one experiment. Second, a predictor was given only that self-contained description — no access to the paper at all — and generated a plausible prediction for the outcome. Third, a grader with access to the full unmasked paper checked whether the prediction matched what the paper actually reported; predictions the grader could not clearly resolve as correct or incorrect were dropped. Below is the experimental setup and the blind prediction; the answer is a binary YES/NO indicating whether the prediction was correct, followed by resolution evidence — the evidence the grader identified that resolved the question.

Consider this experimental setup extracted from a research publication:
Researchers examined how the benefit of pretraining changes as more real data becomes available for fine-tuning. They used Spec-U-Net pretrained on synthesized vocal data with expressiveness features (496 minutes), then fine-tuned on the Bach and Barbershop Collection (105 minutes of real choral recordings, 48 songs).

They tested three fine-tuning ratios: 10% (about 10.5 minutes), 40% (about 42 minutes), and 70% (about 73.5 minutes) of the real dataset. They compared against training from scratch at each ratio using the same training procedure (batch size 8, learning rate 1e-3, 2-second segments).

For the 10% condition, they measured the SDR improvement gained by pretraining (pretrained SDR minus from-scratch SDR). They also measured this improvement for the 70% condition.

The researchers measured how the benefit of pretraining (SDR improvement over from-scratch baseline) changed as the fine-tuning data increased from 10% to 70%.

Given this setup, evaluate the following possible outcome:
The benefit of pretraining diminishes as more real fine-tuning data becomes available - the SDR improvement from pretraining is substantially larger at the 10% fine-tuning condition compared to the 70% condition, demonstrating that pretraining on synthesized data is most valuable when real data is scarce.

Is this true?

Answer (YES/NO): YES